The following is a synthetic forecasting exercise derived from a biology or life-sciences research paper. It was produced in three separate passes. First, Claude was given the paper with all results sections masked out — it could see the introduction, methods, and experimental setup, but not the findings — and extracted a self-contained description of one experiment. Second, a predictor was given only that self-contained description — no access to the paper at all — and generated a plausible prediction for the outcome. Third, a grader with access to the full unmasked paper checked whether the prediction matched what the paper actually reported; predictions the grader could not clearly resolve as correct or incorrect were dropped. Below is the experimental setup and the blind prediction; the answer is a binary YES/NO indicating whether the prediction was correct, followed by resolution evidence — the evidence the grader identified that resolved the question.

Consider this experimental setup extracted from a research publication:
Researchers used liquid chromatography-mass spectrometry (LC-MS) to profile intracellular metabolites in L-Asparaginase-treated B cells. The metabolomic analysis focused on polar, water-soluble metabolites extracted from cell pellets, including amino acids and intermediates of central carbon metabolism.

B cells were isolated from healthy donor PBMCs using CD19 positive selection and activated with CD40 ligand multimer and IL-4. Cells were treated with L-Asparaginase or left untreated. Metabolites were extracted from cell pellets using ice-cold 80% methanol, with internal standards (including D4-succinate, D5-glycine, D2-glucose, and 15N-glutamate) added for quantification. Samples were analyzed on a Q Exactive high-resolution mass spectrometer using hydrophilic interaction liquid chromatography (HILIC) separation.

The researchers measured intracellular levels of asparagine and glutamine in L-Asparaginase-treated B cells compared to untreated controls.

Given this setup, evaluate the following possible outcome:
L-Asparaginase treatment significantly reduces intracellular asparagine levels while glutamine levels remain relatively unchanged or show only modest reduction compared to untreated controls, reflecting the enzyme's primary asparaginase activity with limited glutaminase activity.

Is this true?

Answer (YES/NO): NO